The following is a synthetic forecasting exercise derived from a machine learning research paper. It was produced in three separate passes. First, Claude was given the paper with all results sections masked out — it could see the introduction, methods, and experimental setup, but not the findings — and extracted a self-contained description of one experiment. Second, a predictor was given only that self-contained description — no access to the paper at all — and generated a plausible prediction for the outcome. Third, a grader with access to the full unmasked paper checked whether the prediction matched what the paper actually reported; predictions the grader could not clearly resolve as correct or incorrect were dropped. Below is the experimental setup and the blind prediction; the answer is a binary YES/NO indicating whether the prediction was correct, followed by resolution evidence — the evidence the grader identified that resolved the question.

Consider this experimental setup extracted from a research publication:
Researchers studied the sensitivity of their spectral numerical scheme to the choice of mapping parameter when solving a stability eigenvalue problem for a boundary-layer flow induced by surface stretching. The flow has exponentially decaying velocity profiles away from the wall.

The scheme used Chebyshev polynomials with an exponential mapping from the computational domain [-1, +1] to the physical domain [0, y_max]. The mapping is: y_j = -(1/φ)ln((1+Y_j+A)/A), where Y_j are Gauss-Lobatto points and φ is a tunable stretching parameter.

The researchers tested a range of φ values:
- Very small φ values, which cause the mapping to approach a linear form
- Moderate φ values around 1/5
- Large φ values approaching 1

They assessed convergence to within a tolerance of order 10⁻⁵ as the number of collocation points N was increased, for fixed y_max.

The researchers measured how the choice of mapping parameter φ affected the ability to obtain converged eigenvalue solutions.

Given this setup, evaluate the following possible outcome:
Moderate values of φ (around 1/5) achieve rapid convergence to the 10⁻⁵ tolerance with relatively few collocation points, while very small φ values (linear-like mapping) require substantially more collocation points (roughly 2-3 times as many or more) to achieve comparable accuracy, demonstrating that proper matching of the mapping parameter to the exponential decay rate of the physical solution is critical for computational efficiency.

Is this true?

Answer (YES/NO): NO